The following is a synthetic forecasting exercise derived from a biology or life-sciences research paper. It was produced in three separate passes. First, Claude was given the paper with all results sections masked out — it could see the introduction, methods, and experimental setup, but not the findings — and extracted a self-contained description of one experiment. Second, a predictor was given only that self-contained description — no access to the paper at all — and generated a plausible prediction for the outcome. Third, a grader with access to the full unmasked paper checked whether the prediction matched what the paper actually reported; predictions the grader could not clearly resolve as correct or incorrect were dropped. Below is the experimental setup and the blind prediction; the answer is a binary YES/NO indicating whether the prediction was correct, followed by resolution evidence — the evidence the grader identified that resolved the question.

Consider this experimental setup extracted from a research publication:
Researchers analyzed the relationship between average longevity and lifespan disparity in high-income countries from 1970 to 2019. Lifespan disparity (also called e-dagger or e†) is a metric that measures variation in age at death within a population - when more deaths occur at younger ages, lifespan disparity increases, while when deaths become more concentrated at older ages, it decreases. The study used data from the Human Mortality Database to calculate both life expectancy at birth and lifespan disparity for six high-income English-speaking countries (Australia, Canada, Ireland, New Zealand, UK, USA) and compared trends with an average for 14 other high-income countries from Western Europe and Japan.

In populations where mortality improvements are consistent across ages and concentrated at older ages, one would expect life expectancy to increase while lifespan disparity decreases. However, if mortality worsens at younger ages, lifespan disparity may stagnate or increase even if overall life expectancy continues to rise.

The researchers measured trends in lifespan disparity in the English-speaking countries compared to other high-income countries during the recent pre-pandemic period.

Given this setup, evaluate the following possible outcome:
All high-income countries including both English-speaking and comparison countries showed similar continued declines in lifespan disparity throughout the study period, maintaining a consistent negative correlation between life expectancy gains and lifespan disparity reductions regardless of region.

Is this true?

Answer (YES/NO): NO